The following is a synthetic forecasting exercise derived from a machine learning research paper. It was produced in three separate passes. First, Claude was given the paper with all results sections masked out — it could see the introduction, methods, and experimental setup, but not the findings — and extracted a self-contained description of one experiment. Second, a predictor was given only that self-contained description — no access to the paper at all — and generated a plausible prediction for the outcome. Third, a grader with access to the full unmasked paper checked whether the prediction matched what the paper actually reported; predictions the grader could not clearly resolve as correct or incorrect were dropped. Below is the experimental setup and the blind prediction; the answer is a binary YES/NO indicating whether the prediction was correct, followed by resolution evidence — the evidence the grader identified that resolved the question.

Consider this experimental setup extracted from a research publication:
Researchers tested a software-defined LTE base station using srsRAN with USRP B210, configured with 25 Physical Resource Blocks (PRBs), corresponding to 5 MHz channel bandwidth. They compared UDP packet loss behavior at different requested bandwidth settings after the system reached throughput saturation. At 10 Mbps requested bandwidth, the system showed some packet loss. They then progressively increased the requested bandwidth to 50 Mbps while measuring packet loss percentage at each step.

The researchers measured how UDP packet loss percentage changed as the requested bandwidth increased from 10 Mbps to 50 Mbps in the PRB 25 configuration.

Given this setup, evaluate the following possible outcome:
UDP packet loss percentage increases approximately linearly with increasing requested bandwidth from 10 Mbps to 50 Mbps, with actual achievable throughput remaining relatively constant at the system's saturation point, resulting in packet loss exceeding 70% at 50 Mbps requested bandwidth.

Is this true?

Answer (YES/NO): NO